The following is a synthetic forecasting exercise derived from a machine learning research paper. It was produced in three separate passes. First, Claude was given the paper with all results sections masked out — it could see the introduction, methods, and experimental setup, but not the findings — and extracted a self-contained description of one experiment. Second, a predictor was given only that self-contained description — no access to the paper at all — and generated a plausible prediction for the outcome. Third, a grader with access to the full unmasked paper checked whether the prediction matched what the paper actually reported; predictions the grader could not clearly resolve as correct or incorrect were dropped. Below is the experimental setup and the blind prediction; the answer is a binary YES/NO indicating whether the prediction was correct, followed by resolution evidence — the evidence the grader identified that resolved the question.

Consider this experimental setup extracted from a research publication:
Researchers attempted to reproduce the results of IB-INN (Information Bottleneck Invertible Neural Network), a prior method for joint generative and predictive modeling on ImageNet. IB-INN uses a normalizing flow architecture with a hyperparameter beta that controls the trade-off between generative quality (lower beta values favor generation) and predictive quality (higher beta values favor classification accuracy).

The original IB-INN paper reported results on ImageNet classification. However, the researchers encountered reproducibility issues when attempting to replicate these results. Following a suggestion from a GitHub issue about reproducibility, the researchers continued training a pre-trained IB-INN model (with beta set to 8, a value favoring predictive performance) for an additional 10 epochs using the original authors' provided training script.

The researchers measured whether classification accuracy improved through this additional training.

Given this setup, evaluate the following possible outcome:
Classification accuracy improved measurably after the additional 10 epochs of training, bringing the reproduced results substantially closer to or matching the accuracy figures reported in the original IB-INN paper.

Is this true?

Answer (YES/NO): NO